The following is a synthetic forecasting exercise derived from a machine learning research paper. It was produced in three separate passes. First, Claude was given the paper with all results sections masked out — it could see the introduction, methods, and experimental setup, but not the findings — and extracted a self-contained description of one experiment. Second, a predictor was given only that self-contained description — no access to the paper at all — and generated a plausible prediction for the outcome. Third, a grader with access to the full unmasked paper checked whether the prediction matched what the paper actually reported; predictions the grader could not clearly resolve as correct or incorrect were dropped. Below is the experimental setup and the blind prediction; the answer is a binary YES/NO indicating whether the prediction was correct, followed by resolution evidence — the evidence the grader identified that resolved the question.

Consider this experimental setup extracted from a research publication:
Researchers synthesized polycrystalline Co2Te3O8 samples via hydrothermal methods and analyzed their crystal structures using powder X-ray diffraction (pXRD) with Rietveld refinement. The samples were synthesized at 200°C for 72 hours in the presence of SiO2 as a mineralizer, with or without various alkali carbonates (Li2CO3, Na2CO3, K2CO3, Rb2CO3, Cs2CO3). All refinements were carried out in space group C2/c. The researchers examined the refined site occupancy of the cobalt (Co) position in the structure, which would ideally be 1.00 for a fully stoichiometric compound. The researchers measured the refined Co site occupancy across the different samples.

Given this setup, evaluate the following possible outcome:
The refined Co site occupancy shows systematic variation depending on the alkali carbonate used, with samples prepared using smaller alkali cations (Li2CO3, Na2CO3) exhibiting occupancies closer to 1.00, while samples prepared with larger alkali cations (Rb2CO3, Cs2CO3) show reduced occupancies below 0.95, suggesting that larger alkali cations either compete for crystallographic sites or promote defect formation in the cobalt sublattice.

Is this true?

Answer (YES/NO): NO